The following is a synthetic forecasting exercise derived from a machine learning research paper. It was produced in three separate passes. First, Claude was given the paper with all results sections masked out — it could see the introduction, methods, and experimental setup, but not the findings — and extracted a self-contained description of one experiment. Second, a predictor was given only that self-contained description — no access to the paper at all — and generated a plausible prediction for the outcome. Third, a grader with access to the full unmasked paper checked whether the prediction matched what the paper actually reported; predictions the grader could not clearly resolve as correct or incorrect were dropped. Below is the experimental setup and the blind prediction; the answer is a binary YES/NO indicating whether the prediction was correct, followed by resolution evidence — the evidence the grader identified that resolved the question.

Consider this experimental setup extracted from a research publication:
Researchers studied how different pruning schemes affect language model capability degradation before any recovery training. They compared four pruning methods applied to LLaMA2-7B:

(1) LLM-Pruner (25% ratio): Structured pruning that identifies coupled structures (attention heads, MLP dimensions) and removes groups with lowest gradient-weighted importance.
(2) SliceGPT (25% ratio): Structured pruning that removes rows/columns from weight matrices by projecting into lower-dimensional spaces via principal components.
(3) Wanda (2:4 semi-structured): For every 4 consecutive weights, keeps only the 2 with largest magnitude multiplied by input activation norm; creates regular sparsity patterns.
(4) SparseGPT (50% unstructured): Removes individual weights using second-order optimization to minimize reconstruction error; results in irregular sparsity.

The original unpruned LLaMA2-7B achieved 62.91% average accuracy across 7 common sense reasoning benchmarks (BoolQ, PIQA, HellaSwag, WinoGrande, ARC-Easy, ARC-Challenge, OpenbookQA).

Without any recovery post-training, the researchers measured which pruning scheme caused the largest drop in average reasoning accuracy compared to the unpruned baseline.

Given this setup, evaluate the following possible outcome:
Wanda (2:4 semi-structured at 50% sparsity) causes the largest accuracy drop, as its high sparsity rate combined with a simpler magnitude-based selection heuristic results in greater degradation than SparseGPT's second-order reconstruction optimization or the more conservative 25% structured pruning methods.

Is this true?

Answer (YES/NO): NO